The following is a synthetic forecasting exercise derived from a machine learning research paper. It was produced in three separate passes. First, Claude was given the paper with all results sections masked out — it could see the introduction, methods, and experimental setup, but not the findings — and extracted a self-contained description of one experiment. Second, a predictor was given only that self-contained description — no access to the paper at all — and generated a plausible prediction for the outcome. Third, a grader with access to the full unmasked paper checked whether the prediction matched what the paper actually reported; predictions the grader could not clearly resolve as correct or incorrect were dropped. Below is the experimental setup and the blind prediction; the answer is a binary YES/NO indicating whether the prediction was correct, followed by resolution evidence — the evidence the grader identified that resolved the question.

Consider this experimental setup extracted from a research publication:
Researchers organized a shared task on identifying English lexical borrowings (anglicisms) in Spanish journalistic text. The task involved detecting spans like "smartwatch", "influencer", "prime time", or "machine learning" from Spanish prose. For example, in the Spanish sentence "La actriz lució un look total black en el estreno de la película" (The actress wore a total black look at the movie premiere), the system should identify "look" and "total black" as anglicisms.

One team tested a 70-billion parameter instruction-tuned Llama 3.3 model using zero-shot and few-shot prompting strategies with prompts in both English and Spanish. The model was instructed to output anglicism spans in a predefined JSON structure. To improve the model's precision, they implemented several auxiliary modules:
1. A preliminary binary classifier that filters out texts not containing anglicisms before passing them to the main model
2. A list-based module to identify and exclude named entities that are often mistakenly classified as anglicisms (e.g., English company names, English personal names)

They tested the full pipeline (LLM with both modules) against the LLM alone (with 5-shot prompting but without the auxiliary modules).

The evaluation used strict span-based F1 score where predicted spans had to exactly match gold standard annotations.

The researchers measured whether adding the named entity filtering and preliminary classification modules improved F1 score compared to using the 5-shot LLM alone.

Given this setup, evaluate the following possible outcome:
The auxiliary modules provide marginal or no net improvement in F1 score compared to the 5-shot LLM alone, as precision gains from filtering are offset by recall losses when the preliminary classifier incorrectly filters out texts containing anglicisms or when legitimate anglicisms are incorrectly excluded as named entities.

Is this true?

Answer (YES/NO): NO